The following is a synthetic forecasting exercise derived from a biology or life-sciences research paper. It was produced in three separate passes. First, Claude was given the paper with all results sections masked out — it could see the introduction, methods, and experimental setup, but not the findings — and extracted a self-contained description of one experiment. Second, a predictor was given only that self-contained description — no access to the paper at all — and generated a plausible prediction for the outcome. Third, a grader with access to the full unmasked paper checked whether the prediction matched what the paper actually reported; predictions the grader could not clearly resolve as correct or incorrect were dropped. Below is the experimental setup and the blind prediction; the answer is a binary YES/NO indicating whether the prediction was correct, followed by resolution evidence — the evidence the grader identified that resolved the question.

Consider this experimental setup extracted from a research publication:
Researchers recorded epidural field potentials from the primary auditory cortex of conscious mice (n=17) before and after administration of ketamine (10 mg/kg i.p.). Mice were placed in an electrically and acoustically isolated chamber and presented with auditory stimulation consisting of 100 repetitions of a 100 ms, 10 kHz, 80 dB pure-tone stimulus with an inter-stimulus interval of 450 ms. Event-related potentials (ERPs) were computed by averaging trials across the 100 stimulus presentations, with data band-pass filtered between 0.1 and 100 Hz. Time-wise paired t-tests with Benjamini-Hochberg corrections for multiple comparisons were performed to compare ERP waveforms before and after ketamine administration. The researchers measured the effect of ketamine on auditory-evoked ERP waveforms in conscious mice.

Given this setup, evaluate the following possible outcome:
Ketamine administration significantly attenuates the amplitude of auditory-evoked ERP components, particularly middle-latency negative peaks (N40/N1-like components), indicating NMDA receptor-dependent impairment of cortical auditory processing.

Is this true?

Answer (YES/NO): NO